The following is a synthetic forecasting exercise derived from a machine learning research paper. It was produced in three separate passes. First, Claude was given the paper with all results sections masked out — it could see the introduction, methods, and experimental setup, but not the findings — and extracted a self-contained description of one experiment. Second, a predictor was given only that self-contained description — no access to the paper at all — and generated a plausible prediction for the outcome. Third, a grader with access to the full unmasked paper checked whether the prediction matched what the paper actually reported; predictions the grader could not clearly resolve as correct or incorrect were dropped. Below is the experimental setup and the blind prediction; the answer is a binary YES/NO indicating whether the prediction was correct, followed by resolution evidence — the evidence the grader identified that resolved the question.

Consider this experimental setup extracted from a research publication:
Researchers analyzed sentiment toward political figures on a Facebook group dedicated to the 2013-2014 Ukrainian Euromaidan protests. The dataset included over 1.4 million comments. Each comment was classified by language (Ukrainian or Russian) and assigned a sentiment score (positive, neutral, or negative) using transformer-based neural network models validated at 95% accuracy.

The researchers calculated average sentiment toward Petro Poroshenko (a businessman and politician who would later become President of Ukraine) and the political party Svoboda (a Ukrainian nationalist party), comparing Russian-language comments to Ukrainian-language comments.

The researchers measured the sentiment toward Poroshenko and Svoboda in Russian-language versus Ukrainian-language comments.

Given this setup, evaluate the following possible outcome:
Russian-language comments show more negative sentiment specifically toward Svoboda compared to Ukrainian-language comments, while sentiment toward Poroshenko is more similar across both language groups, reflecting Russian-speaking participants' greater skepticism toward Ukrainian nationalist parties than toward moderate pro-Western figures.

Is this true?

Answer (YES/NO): NO